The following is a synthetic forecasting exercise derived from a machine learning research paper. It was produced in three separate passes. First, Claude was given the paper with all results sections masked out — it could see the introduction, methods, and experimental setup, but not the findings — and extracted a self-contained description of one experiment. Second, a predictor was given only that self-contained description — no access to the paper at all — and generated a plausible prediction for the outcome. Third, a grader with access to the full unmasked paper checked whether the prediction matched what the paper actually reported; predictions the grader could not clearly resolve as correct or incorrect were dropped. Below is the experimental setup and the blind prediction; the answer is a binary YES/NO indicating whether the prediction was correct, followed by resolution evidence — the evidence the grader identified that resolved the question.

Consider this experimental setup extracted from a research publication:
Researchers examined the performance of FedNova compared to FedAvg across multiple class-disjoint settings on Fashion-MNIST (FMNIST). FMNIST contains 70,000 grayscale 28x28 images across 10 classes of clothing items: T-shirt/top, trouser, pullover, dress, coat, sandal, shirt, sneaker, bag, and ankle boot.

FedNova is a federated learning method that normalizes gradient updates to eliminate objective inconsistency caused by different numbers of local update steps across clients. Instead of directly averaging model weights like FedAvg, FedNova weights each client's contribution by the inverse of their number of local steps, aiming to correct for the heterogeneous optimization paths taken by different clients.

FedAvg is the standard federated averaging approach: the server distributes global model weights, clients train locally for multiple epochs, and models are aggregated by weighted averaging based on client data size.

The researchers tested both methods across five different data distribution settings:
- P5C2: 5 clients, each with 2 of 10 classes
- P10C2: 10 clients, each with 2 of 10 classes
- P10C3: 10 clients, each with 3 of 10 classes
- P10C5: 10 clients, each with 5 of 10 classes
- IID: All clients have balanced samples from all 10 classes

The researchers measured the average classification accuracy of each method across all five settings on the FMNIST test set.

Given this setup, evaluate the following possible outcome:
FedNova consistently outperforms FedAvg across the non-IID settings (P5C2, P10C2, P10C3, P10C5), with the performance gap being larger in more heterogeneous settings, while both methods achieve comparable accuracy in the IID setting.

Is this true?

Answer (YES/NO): NO